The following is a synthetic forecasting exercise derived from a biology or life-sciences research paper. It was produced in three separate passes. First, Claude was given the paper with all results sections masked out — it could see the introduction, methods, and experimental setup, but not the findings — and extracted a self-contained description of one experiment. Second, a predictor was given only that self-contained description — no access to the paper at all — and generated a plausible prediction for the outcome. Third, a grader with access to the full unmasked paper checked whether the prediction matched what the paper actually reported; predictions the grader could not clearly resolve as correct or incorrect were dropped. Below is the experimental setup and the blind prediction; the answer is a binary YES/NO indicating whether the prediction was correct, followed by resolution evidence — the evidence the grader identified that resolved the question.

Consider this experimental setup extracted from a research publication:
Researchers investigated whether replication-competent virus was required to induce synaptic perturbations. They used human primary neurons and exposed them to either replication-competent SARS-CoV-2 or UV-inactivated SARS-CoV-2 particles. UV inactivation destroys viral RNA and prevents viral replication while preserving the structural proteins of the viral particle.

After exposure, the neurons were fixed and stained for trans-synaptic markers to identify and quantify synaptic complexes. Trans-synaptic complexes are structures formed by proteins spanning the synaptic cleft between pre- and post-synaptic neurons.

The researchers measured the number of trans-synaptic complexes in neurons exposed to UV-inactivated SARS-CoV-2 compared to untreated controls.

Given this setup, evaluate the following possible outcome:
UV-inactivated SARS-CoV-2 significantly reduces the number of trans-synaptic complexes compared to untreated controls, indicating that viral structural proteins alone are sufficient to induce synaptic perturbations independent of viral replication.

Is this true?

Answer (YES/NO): NO